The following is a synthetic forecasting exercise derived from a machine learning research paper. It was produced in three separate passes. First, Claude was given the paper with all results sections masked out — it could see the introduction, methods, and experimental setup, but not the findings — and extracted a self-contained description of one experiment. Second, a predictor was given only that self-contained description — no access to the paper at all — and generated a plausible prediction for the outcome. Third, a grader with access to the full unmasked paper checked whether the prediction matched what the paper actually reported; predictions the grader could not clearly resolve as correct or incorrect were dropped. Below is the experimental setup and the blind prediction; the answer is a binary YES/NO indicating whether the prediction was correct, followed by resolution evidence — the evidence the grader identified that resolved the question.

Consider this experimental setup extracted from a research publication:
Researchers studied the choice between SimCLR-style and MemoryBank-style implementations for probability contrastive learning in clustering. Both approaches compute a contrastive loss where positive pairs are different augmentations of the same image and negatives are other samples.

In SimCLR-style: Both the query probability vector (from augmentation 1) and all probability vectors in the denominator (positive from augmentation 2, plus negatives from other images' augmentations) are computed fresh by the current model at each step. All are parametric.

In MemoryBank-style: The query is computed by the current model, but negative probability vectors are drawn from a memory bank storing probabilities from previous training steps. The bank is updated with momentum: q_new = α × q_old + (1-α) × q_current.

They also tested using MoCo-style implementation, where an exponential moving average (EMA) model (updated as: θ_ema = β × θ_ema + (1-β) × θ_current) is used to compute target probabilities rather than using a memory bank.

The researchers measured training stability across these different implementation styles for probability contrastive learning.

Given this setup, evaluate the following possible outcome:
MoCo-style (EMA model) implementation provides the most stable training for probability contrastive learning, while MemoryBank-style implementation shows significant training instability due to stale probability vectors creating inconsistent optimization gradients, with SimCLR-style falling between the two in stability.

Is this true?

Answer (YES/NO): NO